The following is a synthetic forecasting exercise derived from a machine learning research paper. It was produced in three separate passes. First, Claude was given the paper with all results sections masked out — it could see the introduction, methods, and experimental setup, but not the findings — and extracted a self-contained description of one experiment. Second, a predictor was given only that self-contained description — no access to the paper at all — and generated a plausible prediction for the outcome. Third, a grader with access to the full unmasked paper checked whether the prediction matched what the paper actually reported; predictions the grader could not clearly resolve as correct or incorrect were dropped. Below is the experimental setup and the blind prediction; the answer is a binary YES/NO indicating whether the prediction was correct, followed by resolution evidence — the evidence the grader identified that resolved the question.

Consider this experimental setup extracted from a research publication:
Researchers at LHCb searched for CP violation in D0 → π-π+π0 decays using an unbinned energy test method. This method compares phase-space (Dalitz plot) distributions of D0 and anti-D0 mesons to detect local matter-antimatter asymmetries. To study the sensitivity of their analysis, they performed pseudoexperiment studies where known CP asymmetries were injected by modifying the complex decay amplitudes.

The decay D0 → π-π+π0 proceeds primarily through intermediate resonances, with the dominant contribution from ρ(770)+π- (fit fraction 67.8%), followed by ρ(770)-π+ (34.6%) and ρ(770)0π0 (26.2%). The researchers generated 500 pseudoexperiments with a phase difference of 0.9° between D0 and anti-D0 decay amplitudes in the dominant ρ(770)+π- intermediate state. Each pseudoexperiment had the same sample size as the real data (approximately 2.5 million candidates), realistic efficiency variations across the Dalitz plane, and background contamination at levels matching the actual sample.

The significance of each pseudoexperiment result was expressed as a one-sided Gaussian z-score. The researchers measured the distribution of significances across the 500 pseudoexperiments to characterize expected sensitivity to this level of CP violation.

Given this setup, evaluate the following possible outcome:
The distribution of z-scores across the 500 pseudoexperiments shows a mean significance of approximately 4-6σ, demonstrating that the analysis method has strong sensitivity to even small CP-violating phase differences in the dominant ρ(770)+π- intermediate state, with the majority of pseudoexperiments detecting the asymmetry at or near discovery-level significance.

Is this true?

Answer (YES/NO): NO